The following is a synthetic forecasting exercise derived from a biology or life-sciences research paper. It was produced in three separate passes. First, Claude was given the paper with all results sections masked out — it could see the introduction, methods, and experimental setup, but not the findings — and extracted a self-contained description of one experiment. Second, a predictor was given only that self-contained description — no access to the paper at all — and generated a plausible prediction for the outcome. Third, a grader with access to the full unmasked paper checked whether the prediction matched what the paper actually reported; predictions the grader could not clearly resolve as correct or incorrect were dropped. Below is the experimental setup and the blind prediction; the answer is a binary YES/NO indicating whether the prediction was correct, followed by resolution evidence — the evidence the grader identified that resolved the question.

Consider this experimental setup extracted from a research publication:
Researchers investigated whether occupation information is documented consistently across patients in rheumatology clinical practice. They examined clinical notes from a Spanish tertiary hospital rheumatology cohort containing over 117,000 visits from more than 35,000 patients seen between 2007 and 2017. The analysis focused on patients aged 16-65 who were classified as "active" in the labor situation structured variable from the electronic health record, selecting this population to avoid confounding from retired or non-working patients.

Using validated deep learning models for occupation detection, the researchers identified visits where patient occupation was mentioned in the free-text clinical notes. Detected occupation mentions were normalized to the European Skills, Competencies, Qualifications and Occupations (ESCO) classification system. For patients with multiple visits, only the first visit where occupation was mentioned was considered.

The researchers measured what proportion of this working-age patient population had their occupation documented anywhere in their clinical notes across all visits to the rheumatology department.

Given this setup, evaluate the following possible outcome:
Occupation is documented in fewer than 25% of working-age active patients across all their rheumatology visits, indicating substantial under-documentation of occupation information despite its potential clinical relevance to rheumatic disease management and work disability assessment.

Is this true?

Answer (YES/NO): YES